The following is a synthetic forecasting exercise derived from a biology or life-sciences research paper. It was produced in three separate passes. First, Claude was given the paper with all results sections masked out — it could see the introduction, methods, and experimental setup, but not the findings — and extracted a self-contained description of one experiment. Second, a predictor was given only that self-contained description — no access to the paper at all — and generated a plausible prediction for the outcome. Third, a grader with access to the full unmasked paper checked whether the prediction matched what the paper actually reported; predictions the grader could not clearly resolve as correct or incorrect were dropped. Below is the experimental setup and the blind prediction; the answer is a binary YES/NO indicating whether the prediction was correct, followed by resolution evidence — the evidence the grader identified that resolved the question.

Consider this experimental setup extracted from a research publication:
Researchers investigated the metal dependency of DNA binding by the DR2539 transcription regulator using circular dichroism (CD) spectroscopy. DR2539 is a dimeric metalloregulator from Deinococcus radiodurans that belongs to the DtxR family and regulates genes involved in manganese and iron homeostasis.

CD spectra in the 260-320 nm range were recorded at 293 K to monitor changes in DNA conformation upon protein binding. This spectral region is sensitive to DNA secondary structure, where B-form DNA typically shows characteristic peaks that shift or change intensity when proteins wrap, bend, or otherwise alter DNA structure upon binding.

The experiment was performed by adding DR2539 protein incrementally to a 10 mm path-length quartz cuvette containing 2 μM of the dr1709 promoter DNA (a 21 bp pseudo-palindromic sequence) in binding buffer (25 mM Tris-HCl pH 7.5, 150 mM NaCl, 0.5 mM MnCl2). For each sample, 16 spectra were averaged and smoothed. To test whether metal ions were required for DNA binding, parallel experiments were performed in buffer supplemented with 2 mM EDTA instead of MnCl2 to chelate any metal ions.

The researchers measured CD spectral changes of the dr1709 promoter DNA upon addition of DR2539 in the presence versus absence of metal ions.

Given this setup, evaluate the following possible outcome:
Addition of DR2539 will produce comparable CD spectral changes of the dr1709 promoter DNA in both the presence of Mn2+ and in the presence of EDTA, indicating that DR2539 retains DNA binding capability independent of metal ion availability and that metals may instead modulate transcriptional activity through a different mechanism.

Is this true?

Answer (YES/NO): NO